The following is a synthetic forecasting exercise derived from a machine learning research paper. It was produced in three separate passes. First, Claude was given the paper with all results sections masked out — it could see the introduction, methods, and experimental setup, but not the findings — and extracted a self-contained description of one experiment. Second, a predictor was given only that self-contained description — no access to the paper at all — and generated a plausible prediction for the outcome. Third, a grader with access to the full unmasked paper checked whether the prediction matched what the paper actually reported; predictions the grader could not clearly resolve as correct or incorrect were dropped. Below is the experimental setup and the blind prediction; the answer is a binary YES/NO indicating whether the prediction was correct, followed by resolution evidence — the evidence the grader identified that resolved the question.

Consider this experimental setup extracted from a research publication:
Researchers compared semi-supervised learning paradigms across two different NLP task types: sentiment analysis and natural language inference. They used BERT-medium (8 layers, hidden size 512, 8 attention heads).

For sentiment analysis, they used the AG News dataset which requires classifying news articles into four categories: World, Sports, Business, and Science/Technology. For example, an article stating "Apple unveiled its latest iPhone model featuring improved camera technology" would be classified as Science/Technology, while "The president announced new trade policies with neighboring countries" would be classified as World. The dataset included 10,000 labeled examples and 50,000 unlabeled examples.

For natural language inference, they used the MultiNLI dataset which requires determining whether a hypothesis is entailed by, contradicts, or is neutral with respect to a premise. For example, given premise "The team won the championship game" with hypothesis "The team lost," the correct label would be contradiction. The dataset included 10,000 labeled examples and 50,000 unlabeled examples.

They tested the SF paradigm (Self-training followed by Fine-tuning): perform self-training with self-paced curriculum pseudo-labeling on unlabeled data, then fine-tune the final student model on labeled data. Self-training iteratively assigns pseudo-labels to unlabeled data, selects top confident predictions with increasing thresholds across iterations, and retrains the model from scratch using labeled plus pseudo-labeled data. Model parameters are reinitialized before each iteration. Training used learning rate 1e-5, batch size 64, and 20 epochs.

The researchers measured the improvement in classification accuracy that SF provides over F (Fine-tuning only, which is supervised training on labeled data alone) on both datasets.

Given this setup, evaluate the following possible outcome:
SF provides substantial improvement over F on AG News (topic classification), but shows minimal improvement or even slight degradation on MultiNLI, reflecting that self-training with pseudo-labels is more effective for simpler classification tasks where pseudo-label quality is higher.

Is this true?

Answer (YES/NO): NO